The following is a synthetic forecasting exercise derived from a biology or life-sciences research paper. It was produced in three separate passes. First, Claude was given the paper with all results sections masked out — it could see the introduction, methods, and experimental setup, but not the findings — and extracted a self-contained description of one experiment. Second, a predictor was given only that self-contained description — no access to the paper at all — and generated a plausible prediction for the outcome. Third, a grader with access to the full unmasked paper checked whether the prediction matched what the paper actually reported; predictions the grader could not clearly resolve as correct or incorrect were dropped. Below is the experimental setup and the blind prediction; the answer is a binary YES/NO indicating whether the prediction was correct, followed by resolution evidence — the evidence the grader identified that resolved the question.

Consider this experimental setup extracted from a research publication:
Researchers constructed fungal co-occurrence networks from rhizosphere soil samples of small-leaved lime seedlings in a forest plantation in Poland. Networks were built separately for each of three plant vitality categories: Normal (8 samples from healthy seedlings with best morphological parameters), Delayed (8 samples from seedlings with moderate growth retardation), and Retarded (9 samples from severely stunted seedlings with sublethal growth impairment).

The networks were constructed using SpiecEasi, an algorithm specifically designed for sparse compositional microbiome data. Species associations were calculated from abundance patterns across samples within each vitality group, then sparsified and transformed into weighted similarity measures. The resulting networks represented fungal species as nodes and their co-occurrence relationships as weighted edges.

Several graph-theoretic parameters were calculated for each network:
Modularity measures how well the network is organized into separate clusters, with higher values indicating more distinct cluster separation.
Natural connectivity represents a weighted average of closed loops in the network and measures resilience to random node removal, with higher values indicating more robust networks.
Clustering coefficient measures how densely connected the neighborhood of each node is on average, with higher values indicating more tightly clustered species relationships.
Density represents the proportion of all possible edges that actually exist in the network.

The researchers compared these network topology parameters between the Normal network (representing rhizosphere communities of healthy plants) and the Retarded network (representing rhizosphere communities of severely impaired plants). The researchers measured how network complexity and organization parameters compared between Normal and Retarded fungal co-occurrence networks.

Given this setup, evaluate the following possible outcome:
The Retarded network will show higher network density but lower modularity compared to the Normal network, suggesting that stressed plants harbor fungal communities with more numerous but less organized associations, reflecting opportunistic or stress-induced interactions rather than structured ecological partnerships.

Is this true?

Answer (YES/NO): YES